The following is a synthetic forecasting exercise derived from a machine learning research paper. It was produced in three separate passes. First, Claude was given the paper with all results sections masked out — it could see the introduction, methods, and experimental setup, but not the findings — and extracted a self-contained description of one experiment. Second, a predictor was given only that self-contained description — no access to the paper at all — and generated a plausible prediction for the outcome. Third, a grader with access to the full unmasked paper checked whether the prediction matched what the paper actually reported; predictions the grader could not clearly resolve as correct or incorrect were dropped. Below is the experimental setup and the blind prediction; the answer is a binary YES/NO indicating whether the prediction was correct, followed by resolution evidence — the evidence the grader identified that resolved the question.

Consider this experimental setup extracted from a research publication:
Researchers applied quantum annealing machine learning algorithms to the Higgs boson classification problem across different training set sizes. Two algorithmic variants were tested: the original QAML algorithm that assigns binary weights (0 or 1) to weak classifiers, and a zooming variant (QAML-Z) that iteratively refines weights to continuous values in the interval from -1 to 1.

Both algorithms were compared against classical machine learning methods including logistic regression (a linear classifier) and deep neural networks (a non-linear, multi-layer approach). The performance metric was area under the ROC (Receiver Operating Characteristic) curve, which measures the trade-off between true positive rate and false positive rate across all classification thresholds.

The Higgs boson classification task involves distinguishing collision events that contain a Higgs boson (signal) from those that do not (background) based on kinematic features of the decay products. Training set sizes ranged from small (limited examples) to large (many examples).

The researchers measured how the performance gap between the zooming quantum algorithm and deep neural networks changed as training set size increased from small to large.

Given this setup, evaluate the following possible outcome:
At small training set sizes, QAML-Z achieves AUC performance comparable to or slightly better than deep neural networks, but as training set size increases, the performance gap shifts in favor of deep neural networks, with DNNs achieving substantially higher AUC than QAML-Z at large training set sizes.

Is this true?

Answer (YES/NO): YES